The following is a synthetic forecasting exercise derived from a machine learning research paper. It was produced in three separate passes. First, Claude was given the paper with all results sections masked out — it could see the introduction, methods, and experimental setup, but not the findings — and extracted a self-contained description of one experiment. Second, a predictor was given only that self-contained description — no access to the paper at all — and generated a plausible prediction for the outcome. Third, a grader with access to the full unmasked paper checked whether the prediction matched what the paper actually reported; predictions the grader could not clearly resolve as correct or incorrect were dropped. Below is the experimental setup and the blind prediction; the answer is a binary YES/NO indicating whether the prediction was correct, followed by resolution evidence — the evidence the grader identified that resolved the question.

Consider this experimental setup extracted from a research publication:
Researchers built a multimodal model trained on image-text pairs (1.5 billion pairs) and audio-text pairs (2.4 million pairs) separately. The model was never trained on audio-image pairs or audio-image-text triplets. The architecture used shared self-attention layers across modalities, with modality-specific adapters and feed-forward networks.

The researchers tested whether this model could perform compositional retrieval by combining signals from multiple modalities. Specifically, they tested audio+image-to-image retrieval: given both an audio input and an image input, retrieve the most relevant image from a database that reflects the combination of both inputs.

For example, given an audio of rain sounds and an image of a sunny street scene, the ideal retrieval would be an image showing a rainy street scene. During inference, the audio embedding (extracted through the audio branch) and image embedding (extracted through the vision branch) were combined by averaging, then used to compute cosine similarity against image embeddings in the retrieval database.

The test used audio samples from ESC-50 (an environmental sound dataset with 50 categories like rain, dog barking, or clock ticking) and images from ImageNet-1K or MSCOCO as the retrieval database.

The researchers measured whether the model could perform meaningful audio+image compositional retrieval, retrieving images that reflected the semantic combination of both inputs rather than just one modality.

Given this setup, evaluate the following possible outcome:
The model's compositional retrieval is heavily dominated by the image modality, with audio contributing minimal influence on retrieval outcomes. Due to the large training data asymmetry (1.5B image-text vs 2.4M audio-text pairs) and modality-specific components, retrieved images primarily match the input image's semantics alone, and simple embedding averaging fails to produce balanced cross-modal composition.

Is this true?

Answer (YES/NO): NO